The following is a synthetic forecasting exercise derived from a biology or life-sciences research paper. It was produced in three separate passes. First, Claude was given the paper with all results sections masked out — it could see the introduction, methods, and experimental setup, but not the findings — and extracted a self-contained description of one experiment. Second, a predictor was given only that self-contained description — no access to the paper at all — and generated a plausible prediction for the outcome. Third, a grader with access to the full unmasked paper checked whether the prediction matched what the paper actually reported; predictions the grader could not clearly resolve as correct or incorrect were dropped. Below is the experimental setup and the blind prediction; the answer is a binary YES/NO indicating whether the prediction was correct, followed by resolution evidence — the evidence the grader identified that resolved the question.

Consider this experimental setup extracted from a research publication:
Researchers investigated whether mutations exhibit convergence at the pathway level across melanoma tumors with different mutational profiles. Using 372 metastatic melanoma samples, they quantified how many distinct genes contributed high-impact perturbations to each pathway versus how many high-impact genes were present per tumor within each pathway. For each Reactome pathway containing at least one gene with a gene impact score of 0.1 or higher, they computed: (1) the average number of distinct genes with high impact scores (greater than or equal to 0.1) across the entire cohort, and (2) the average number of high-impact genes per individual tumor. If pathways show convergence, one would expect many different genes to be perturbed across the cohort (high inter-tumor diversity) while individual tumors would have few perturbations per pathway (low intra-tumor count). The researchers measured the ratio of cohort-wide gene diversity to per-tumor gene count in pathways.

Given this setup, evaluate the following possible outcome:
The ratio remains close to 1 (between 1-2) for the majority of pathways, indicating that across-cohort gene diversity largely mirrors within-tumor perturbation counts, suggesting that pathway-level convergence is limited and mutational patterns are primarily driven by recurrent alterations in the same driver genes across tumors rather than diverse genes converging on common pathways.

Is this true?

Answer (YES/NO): NO